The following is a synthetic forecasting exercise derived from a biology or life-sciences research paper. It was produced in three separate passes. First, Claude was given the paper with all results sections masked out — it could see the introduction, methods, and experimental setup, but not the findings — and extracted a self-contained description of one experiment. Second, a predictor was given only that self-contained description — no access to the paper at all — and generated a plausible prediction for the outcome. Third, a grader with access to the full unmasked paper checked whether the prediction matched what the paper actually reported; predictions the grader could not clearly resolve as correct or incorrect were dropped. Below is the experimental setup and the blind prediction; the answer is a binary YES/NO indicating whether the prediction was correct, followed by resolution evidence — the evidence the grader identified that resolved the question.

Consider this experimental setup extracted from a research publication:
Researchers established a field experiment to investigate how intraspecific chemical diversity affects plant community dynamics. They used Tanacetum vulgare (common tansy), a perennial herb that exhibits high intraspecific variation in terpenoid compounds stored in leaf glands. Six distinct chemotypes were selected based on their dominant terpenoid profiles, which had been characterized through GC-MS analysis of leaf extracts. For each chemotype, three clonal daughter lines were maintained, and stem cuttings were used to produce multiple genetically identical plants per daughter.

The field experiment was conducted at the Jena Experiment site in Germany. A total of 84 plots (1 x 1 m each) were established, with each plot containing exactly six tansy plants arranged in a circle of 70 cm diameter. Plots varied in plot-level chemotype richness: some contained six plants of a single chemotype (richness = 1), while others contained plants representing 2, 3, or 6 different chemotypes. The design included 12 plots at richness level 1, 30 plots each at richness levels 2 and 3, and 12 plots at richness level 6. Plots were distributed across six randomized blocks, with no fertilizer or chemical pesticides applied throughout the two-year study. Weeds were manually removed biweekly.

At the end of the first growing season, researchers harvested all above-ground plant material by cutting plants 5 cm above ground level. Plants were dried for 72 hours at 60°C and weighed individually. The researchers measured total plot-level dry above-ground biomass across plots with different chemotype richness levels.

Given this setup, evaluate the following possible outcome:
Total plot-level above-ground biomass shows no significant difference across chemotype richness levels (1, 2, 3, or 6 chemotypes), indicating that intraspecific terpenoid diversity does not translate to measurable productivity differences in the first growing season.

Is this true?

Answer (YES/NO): YES